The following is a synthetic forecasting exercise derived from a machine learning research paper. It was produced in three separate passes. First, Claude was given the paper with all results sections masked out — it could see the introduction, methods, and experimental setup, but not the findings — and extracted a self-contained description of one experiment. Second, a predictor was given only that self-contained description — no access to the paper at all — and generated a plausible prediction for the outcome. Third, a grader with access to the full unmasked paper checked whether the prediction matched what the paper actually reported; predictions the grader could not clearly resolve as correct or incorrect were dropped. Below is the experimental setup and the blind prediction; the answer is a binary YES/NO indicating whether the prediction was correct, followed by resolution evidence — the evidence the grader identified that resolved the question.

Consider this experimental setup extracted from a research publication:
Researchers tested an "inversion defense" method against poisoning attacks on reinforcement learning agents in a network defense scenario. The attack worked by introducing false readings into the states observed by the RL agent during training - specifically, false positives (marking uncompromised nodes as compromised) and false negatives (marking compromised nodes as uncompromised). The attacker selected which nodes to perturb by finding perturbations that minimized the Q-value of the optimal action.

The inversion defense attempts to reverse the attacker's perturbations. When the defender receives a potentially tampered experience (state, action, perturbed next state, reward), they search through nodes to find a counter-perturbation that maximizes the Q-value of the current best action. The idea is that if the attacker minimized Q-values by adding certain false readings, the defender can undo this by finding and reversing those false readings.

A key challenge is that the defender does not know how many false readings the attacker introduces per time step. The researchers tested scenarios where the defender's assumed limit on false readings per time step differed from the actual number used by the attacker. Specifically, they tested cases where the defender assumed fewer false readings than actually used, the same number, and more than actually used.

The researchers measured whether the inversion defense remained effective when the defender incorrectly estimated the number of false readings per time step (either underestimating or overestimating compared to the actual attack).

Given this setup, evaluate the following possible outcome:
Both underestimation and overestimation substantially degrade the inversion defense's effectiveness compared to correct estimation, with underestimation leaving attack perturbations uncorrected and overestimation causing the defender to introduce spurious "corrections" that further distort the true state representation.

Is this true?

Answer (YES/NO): NO